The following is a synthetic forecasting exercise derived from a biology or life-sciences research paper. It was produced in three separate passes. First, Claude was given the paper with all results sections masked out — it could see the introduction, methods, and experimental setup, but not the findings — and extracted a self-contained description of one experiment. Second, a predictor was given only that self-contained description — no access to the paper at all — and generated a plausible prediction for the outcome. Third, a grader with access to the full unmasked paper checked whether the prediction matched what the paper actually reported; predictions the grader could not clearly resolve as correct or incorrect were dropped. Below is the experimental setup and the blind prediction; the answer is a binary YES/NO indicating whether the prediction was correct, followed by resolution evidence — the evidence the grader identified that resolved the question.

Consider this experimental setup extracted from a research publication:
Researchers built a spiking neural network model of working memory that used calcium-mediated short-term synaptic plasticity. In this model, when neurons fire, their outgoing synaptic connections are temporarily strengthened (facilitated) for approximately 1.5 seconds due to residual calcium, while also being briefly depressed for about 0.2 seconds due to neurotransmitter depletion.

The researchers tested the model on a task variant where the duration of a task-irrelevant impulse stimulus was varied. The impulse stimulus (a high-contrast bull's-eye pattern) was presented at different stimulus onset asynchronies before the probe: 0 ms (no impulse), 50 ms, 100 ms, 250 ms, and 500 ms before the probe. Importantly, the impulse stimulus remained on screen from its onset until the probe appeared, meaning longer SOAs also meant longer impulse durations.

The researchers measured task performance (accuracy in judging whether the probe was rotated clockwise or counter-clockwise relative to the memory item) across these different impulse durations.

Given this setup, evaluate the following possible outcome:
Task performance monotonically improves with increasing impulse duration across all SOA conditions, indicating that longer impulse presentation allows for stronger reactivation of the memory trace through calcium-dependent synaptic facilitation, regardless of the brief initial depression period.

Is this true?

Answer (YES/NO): NO